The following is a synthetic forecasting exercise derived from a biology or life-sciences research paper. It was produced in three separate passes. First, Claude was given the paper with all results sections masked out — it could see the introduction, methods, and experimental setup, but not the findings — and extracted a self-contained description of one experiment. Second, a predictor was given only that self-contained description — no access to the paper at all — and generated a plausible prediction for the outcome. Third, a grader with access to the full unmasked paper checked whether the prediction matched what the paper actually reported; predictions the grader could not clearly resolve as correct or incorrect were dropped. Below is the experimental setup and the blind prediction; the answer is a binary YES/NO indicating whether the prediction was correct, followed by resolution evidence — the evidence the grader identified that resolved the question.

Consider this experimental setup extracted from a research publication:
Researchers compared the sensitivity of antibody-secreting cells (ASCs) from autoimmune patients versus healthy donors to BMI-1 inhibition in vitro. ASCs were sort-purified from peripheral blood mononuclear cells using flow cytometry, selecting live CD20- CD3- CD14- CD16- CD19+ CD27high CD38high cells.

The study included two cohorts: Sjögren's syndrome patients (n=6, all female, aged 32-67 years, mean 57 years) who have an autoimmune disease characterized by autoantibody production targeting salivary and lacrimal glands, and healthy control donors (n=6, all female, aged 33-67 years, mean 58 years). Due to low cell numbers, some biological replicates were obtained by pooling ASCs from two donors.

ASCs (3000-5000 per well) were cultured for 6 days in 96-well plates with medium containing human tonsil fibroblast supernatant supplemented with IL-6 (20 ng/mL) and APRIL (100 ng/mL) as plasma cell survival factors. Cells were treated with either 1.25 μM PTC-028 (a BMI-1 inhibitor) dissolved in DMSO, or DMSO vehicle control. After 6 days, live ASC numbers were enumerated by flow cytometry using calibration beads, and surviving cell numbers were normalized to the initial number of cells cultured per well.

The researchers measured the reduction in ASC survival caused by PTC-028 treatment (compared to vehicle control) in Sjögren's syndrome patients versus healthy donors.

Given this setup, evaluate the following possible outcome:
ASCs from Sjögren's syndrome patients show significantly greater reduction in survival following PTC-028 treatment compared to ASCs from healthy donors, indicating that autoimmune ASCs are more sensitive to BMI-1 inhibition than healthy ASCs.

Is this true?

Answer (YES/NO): NO